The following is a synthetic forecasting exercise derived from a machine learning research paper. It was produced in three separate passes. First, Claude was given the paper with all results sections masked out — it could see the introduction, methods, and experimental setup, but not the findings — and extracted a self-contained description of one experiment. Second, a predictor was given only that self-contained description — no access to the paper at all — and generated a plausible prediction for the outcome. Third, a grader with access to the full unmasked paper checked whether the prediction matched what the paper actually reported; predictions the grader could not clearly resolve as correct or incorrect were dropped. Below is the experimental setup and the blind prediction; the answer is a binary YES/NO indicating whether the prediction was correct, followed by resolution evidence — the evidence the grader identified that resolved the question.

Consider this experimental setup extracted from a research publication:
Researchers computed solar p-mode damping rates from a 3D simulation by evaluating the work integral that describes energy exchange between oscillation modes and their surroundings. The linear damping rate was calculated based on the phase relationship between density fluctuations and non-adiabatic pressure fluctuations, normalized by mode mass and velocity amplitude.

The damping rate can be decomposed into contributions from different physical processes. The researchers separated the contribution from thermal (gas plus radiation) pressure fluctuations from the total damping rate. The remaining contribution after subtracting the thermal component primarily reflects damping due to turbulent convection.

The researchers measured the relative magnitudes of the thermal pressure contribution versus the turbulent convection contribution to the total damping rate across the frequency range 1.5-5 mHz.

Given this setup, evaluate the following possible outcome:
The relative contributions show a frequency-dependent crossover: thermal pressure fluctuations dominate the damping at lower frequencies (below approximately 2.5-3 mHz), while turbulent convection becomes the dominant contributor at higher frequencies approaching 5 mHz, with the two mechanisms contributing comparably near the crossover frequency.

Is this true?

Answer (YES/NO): NO